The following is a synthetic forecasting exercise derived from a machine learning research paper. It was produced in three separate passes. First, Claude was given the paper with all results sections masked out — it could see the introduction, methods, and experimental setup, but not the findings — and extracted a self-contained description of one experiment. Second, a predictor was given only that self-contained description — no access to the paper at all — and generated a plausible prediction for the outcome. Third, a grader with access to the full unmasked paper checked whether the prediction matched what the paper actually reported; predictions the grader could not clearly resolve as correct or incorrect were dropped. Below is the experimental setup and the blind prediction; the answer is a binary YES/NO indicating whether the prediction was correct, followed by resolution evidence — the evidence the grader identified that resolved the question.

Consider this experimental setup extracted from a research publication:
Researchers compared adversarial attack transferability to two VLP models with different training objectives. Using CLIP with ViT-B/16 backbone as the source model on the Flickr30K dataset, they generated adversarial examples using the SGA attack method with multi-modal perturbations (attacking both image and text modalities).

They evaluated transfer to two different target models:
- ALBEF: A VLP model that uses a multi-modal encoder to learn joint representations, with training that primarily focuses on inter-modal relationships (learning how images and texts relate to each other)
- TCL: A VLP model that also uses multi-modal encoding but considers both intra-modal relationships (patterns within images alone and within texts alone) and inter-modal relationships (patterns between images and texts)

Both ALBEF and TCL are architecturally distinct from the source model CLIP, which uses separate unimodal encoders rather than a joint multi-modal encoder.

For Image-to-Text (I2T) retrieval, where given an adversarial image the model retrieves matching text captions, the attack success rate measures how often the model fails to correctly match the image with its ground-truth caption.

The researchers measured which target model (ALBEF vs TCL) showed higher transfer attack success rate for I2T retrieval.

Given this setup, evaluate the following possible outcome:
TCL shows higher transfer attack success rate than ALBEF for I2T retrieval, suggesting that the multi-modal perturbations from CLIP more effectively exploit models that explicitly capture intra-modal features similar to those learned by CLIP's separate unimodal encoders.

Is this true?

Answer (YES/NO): YES